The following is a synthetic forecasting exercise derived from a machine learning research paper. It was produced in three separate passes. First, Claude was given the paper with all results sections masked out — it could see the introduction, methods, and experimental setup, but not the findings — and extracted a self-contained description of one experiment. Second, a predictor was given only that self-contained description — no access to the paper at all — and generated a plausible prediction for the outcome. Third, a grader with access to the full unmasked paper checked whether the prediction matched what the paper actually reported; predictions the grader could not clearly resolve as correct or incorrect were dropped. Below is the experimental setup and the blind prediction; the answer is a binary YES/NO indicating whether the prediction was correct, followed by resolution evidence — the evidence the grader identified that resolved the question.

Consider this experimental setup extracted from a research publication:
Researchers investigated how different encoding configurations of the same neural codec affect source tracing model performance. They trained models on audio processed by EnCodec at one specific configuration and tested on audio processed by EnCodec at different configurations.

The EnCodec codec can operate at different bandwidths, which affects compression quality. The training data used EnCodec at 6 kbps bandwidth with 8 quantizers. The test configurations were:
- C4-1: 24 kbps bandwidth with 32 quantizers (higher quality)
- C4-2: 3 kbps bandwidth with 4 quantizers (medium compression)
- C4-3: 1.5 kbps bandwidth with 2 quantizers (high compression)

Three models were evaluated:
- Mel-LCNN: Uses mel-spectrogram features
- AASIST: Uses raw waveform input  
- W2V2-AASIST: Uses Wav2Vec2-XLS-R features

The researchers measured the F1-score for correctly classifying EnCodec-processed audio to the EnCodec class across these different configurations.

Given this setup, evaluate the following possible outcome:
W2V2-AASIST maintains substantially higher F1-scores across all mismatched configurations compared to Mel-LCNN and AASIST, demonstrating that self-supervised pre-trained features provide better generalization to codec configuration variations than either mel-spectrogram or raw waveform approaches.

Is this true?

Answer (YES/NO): NO